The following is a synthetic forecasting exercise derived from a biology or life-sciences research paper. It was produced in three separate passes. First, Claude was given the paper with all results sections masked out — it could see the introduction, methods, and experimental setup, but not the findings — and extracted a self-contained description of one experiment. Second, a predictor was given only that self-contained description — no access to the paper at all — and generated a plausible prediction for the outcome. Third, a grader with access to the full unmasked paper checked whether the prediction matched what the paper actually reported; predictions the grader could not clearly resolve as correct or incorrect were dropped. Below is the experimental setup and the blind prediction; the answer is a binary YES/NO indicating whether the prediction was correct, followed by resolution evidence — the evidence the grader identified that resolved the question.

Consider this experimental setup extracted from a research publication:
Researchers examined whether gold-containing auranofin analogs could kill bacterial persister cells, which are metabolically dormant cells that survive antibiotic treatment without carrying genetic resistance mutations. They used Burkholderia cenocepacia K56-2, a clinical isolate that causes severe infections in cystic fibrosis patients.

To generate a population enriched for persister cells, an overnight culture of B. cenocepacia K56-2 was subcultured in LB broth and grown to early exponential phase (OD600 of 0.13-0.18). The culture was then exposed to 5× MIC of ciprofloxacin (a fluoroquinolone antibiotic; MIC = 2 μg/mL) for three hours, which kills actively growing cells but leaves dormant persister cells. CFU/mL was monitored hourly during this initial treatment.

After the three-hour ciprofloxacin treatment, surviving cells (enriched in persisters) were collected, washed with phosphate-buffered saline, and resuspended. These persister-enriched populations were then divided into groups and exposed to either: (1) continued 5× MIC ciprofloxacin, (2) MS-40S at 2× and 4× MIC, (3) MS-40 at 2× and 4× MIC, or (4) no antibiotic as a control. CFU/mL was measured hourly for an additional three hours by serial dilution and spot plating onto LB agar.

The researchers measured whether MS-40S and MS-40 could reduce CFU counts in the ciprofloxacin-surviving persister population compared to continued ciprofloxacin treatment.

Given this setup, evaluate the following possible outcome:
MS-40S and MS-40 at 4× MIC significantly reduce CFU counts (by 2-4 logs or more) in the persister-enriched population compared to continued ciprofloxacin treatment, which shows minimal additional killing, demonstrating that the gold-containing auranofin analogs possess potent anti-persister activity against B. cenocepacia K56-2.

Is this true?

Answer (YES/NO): YES